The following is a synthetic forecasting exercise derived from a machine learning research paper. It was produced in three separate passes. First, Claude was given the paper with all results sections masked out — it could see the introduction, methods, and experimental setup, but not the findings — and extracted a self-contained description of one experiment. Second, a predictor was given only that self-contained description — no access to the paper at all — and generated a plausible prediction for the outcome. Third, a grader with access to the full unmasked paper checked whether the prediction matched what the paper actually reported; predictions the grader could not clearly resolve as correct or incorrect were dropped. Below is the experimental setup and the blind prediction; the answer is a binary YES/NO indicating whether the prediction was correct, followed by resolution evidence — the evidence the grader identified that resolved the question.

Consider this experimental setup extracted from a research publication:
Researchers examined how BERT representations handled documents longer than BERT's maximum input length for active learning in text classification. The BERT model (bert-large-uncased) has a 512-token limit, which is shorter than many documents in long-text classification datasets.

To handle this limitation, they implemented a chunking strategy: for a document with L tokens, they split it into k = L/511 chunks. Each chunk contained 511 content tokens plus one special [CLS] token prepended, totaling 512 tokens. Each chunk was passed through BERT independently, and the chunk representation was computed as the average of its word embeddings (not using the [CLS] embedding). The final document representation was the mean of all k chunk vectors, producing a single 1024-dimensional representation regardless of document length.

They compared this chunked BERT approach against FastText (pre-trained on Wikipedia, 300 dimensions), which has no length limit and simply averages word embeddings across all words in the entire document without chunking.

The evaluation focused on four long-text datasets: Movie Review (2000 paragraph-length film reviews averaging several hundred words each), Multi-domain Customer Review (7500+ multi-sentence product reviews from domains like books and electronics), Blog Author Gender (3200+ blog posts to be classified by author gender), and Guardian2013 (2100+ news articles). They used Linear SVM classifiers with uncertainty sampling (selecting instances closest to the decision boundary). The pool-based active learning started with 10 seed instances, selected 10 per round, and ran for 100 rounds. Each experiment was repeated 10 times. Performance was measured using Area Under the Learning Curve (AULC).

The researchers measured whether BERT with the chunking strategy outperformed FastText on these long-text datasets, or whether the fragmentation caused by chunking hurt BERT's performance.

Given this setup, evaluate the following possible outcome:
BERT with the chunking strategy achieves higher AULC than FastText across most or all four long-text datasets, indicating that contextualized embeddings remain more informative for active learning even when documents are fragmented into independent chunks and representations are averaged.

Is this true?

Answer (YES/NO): YES